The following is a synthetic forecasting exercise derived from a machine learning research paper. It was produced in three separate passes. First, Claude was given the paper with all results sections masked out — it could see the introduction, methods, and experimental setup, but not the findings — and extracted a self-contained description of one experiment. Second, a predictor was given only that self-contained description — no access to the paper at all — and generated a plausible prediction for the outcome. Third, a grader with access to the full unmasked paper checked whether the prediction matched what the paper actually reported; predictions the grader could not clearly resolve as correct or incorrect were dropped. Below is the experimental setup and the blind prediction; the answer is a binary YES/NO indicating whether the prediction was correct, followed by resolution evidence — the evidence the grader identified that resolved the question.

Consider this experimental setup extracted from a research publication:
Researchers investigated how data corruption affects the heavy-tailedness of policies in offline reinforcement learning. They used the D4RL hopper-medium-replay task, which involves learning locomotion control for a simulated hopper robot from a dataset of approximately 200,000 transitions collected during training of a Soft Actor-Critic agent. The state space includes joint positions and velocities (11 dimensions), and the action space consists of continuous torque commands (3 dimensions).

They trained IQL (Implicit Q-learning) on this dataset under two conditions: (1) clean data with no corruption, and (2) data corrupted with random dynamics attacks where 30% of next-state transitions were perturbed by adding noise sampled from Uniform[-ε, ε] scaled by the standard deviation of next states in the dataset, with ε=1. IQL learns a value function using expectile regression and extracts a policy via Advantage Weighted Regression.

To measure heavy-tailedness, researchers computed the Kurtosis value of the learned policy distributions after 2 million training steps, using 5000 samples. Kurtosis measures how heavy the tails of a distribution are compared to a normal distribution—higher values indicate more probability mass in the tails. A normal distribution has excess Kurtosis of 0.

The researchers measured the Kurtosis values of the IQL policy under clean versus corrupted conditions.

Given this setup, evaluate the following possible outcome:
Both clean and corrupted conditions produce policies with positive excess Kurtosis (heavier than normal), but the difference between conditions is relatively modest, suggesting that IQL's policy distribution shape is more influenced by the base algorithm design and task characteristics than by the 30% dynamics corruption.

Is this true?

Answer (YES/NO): NO